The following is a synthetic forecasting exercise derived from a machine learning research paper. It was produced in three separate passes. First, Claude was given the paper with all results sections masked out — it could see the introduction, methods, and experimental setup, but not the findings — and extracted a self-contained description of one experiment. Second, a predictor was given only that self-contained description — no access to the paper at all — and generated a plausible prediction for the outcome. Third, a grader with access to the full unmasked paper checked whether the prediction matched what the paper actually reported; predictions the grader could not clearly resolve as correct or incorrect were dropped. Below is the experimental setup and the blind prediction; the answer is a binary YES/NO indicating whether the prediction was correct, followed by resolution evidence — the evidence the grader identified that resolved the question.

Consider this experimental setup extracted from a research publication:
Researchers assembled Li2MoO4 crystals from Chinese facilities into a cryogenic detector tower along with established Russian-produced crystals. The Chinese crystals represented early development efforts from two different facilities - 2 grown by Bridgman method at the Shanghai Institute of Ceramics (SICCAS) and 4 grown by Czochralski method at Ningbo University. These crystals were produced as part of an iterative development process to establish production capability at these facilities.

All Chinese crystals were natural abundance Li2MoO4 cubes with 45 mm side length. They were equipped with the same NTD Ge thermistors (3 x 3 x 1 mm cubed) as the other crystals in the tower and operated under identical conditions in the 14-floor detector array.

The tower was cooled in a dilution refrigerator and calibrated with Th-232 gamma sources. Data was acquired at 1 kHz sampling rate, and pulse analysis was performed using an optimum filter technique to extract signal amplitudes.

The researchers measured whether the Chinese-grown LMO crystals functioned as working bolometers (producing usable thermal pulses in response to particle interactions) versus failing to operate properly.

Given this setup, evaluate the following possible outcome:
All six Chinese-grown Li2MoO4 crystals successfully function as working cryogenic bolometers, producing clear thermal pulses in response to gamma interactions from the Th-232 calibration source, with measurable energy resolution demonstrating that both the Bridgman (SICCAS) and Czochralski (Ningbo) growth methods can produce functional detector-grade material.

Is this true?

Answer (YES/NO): YES